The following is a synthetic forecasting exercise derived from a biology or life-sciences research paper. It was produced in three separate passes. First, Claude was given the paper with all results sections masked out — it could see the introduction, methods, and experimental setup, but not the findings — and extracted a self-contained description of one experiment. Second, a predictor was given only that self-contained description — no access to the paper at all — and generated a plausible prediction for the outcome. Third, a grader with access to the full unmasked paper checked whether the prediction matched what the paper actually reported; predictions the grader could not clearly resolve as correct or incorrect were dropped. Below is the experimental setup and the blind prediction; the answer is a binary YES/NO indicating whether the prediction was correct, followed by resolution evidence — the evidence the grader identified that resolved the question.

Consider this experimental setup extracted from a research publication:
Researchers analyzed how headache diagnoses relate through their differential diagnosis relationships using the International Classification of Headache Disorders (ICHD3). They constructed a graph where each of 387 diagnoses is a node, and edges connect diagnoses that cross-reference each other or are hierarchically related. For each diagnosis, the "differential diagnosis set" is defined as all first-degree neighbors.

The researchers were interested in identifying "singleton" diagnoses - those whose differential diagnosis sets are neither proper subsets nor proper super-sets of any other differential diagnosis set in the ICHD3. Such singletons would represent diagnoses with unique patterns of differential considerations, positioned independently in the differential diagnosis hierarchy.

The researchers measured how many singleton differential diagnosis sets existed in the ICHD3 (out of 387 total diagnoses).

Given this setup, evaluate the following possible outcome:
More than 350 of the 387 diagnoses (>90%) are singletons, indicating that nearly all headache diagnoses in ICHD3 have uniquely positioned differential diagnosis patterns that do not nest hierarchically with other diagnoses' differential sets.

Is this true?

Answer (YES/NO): NO